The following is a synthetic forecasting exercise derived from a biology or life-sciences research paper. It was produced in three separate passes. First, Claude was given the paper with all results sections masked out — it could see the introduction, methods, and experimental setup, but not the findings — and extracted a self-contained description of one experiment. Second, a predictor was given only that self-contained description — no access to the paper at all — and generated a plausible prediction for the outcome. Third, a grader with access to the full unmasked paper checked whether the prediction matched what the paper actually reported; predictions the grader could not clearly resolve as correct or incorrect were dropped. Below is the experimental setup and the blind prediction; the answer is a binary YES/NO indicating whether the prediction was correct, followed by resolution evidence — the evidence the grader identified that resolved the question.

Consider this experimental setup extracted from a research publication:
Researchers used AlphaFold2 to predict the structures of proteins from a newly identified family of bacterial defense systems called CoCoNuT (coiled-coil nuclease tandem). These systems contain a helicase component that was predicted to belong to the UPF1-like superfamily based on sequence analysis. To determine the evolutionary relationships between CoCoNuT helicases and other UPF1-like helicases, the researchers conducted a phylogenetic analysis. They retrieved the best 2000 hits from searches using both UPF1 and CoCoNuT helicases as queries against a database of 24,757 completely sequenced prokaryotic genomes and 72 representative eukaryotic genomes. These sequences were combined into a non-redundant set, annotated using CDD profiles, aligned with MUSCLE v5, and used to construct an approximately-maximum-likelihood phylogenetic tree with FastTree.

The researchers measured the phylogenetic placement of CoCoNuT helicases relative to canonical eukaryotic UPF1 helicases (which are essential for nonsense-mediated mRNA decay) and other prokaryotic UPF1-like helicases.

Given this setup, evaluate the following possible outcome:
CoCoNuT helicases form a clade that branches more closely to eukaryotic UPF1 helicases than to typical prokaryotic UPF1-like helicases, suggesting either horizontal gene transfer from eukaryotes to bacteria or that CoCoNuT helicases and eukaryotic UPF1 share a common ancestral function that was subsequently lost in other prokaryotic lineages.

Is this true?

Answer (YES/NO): NO